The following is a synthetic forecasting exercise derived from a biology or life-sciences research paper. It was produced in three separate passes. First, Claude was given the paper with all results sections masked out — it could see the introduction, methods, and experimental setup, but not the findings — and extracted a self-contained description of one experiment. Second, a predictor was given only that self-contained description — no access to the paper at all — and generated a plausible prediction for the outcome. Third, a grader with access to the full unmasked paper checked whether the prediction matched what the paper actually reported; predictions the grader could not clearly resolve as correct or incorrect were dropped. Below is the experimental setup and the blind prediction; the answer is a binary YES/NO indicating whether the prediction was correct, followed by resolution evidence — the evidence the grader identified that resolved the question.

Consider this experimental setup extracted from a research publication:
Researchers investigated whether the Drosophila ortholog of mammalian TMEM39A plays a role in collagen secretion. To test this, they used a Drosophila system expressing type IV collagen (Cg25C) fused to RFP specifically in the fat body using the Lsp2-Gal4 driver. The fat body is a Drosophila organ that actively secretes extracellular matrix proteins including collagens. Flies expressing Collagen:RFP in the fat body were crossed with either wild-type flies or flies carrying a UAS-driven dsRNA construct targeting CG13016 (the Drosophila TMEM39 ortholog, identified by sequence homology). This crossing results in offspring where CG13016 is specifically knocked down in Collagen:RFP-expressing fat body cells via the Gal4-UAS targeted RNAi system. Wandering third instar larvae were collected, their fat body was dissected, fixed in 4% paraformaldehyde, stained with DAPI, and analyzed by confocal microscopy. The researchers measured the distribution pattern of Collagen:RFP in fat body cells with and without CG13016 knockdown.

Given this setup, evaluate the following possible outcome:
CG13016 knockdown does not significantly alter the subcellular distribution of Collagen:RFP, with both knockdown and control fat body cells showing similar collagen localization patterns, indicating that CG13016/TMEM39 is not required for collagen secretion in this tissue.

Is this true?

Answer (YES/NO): NO